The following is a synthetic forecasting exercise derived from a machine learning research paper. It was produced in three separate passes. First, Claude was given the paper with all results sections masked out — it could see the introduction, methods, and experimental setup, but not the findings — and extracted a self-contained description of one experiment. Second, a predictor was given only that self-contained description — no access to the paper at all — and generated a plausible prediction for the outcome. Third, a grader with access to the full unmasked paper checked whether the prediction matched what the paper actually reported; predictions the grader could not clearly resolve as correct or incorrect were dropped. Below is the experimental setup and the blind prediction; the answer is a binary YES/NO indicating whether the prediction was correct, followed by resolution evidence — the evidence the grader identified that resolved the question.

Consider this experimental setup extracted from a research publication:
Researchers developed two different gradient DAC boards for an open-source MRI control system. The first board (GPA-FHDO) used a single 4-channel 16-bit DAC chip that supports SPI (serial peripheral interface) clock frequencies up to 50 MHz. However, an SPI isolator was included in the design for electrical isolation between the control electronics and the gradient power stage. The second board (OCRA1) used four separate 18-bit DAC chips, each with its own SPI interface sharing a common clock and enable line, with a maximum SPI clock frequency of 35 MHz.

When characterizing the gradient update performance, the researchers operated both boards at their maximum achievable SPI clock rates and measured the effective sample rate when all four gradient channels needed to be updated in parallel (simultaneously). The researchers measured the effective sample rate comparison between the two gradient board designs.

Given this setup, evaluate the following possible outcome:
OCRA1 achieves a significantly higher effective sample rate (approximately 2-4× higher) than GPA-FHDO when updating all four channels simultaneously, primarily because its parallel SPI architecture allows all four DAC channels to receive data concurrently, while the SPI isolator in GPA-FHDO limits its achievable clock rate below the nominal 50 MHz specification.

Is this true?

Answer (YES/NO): YES